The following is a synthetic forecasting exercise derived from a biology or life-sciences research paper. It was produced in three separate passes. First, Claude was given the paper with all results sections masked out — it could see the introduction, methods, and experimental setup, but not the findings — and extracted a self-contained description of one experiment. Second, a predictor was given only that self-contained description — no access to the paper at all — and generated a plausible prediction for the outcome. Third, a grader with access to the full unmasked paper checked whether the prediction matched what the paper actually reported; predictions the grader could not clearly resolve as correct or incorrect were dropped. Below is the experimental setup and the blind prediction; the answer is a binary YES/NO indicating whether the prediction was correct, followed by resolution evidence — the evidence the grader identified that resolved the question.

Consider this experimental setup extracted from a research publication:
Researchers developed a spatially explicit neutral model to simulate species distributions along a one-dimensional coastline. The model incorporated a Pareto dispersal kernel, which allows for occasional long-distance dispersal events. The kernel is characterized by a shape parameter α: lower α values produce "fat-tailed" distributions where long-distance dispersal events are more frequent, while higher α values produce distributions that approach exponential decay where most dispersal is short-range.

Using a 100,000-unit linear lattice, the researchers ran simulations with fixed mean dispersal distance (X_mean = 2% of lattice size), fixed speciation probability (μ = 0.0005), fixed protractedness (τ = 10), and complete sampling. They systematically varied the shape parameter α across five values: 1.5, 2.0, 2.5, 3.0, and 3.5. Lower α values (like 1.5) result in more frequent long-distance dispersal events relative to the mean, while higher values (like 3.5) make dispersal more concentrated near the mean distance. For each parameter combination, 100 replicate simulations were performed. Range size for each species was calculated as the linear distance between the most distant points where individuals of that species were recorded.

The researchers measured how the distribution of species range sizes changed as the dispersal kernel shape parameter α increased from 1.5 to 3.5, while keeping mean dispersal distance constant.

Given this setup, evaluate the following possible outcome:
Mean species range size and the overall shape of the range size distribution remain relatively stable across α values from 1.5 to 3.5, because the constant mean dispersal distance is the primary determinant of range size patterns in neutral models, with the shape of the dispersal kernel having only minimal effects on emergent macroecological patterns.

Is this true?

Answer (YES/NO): YES